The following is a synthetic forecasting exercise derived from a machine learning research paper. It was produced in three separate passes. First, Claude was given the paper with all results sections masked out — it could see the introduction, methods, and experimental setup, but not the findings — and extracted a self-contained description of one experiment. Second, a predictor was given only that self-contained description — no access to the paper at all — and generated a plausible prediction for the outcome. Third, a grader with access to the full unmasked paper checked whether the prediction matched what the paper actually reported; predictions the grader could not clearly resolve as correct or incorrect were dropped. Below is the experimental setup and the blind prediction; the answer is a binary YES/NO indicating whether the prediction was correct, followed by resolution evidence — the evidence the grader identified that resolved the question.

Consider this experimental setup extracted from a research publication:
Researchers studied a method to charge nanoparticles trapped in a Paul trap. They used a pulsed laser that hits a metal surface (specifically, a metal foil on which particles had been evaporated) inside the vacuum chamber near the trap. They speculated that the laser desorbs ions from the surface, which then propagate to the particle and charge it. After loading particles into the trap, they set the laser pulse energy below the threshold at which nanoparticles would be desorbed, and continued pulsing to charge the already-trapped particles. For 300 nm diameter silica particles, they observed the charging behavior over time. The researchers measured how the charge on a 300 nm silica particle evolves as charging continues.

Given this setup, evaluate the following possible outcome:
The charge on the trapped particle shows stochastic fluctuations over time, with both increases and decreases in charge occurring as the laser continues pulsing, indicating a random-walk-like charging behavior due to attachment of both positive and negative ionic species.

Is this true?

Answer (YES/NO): NO